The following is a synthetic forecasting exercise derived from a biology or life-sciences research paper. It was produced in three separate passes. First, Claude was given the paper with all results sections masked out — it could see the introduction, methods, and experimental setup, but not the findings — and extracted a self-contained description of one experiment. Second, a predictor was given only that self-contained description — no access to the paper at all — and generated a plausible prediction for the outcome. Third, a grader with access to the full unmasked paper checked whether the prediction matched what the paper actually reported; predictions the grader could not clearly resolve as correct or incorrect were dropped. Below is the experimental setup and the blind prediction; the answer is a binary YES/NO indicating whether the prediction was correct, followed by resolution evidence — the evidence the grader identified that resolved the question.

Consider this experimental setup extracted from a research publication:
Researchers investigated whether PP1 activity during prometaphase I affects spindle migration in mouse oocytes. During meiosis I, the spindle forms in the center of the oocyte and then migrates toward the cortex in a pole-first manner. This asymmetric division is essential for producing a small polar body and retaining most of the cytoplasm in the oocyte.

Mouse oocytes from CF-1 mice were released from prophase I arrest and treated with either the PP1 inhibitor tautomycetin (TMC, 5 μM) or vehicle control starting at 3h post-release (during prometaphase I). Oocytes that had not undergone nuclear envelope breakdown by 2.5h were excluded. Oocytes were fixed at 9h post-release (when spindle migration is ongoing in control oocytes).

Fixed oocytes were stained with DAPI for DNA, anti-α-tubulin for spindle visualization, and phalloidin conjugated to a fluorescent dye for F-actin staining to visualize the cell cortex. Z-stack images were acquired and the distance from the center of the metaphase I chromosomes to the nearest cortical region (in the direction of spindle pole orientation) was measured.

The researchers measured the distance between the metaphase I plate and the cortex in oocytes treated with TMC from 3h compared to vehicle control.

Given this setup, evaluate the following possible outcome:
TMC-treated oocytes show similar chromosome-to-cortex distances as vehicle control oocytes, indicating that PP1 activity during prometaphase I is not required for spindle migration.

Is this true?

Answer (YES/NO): YES